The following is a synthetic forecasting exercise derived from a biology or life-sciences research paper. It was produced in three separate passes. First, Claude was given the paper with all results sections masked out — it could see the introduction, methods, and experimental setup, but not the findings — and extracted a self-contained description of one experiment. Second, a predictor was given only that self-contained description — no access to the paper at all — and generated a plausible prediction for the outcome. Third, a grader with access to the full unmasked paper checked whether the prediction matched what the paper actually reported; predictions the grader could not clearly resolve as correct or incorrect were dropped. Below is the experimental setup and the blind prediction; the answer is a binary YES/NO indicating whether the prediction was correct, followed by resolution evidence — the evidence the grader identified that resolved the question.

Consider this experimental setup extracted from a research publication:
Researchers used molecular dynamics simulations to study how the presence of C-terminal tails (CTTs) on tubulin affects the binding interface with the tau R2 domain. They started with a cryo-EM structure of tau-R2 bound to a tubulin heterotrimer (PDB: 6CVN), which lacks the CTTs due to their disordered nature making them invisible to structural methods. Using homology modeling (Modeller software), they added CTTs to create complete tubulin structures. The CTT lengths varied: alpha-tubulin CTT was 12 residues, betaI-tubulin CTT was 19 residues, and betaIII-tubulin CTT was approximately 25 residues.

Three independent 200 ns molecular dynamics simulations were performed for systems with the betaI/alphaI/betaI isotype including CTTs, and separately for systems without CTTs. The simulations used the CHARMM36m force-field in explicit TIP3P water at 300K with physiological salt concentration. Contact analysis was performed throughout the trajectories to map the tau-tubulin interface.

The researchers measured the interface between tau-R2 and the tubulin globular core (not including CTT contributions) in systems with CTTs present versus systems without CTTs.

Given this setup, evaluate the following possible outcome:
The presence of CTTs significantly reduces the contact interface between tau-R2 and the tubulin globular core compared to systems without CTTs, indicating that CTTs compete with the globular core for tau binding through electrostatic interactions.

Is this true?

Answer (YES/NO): NO